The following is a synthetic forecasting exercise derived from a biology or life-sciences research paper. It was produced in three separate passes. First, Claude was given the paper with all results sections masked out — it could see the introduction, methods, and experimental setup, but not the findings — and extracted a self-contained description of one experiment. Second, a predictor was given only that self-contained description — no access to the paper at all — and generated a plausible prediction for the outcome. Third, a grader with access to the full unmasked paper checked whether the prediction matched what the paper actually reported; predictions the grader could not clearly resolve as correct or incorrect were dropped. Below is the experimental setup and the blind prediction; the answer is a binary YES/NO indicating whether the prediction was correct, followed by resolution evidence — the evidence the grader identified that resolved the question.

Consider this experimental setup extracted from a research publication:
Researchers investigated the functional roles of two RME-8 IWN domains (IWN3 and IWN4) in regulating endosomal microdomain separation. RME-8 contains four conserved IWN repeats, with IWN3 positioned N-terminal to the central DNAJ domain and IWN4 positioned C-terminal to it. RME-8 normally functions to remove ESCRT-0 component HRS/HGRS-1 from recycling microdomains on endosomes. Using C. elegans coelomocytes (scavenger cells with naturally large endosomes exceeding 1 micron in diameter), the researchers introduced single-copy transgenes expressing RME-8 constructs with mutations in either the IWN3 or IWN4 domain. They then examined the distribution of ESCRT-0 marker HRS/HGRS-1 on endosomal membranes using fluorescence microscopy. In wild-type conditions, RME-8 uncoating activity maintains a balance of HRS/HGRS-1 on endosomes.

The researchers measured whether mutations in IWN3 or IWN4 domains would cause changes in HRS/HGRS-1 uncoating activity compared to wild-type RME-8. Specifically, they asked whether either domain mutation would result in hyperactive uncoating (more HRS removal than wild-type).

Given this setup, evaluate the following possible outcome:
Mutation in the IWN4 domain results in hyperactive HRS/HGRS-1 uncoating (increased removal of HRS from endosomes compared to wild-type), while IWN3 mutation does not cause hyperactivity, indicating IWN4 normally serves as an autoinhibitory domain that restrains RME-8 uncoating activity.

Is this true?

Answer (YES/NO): NO